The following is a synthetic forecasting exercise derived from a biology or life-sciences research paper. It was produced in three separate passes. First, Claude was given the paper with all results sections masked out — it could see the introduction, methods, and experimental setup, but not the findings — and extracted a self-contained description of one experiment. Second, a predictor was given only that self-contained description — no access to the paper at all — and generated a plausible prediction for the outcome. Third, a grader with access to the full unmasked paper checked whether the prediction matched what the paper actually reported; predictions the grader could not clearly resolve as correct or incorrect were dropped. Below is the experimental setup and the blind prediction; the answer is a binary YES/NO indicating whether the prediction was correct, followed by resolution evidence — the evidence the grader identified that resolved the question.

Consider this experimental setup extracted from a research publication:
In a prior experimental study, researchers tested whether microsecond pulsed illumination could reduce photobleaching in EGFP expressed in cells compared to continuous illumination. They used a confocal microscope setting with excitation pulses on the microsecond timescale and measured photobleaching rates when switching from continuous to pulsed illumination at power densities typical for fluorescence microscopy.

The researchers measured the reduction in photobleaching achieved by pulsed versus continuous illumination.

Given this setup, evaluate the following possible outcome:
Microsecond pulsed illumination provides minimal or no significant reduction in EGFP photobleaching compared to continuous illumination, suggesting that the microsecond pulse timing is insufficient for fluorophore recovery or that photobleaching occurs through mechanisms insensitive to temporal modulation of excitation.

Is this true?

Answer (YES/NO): NO